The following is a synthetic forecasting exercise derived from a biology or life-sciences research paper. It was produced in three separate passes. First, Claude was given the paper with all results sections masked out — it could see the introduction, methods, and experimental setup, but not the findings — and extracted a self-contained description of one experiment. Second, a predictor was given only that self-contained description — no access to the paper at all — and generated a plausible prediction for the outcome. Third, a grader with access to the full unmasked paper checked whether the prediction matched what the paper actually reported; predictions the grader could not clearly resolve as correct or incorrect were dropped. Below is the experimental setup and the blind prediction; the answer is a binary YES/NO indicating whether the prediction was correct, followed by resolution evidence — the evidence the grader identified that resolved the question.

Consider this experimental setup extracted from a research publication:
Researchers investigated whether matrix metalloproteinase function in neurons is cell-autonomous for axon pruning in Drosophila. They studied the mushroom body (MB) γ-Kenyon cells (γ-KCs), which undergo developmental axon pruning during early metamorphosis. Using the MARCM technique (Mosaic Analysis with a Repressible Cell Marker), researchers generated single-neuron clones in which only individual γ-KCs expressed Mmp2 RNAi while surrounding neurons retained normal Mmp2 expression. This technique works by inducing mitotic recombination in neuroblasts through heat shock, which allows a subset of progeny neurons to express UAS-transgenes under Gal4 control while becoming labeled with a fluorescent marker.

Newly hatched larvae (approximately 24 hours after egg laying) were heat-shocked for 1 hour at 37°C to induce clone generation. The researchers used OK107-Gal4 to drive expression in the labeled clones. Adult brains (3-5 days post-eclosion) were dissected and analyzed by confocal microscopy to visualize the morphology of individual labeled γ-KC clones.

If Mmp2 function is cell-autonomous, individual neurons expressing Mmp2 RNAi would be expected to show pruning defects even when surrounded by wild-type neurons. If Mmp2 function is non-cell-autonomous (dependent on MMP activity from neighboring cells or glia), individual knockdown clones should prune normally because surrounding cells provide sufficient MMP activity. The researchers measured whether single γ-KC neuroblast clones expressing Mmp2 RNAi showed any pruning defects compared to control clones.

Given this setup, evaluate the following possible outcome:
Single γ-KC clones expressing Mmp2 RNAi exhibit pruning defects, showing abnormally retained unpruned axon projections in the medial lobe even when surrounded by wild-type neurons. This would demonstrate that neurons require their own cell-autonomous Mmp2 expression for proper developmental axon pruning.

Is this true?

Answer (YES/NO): NO